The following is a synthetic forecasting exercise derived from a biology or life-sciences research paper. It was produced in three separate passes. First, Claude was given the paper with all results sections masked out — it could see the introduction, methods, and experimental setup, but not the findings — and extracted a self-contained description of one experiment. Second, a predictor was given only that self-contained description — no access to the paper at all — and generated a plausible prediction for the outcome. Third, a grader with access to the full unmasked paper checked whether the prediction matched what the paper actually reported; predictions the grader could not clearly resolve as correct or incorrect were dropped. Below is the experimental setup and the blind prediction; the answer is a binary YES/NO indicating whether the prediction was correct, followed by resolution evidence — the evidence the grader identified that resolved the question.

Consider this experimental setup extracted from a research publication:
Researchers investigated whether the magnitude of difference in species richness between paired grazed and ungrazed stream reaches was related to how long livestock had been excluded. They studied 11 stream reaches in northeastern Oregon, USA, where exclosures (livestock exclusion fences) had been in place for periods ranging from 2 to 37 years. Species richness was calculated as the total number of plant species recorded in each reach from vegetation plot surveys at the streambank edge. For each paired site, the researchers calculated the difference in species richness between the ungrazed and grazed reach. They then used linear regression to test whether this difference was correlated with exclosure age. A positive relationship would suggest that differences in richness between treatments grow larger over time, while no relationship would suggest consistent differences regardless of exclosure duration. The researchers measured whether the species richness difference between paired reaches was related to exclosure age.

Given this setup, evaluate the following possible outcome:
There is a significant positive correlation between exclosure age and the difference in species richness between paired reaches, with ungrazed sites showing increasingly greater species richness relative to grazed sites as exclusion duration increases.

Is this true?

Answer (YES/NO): NO